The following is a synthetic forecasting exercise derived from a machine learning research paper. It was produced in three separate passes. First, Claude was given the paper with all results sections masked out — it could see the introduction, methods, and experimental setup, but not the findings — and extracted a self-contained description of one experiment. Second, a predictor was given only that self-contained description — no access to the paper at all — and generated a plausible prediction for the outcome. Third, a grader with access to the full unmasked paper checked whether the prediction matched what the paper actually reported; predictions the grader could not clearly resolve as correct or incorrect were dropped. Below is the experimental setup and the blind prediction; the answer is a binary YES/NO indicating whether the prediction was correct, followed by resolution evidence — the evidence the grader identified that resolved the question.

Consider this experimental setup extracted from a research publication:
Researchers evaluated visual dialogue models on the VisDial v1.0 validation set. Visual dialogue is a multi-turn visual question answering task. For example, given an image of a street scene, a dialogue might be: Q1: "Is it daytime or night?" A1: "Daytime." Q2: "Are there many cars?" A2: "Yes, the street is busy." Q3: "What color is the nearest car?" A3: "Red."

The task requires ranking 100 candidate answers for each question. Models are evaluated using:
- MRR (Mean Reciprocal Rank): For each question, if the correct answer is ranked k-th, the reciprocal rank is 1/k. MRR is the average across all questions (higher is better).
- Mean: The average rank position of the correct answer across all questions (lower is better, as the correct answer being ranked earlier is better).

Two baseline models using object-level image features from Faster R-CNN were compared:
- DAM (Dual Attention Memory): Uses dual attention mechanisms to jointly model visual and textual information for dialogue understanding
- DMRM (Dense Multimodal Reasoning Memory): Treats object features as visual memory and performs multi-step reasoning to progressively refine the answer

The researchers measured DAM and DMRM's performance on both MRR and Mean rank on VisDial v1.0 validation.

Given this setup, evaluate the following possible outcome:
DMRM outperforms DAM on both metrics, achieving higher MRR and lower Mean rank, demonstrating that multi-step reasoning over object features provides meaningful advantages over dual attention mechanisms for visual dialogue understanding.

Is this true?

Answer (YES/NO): NO